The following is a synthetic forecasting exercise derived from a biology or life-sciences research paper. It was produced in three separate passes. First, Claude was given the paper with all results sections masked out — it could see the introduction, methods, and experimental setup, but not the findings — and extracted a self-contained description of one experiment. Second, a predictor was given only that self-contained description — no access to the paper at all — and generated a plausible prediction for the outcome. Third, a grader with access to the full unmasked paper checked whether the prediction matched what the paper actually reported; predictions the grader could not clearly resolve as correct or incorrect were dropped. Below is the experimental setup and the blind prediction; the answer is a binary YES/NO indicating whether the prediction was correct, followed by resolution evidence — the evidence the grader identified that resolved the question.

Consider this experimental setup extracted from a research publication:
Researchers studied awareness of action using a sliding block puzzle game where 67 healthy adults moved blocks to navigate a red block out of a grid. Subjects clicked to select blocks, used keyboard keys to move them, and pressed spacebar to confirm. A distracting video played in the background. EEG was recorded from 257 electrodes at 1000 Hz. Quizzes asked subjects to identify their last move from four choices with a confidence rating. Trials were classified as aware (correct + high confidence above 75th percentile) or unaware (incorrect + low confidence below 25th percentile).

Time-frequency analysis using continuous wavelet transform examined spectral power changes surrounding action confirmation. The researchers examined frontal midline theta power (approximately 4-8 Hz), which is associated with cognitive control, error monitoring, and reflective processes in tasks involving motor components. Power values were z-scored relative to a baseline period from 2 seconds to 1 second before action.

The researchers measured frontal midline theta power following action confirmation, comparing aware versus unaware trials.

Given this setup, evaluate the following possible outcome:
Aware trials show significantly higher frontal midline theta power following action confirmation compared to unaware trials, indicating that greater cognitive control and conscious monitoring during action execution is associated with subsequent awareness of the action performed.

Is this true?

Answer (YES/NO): YES